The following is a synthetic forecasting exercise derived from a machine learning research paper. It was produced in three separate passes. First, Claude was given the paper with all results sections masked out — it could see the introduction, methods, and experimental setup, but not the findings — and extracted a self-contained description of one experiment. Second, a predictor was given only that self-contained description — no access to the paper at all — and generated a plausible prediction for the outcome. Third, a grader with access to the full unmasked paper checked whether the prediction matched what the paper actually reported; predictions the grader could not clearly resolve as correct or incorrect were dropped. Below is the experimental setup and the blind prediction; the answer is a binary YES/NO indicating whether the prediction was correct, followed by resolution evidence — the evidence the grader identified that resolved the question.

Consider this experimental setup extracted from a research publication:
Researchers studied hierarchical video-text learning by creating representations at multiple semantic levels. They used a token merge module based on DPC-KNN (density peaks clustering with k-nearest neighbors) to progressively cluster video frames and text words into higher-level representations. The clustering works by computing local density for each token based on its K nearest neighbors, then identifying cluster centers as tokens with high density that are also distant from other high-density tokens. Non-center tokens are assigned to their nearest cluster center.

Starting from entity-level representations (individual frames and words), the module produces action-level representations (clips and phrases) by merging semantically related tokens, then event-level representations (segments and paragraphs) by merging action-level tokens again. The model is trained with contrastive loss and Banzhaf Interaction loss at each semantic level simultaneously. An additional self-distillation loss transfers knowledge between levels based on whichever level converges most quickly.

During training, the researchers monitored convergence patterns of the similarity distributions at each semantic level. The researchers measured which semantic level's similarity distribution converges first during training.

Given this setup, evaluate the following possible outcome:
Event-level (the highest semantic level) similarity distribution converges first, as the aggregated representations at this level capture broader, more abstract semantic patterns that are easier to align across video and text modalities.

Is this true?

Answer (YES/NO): NO